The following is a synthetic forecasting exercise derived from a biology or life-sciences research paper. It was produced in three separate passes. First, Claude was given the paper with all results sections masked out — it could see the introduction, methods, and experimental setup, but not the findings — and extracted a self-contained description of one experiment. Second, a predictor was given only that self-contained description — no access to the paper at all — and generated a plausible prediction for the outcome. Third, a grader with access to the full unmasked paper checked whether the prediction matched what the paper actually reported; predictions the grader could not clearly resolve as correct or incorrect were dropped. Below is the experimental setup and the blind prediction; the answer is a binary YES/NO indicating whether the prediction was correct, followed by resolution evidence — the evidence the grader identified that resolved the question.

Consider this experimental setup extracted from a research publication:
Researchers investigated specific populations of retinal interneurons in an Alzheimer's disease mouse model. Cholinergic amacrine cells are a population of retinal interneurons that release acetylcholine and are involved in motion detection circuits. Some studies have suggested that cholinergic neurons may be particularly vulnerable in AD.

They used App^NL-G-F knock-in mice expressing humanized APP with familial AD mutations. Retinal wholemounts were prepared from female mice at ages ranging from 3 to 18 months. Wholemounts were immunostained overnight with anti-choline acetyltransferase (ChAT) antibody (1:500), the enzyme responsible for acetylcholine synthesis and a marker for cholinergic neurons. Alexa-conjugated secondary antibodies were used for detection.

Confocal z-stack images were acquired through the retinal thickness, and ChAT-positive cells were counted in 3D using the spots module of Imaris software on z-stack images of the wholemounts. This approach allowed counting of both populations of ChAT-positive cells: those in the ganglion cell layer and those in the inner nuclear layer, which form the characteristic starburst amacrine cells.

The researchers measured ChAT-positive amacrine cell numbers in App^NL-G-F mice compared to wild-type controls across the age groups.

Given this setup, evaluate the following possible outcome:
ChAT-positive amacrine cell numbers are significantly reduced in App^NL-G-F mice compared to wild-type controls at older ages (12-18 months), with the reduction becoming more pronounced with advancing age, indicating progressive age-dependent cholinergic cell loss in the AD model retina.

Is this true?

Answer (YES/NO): NO